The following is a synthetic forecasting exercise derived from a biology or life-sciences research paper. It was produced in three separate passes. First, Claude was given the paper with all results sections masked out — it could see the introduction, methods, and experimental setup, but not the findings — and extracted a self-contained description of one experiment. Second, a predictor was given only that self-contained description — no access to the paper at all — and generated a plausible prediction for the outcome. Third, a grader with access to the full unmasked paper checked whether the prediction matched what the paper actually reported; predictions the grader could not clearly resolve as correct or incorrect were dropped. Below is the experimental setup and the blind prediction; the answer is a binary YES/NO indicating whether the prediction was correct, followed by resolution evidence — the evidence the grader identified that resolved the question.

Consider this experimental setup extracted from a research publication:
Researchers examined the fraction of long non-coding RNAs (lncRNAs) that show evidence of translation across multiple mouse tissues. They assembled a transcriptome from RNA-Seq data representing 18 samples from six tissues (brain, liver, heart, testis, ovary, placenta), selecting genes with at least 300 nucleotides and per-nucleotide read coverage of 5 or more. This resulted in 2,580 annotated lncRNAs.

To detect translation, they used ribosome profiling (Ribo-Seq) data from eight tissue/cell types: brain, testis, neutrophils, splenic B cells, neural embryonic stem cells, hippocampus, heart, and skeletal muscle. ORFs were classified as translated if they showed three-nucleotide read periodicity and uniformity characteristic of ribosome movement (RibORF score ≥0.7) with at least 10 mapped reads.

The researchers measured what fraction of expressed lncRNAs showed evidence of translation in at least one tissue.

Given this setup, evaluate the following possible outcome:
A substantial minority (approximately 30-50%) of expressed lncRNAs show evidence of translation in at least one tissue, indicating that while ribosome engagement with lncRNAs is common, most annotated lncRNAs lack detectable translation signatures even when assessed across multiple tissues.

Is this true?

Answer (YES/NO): NO